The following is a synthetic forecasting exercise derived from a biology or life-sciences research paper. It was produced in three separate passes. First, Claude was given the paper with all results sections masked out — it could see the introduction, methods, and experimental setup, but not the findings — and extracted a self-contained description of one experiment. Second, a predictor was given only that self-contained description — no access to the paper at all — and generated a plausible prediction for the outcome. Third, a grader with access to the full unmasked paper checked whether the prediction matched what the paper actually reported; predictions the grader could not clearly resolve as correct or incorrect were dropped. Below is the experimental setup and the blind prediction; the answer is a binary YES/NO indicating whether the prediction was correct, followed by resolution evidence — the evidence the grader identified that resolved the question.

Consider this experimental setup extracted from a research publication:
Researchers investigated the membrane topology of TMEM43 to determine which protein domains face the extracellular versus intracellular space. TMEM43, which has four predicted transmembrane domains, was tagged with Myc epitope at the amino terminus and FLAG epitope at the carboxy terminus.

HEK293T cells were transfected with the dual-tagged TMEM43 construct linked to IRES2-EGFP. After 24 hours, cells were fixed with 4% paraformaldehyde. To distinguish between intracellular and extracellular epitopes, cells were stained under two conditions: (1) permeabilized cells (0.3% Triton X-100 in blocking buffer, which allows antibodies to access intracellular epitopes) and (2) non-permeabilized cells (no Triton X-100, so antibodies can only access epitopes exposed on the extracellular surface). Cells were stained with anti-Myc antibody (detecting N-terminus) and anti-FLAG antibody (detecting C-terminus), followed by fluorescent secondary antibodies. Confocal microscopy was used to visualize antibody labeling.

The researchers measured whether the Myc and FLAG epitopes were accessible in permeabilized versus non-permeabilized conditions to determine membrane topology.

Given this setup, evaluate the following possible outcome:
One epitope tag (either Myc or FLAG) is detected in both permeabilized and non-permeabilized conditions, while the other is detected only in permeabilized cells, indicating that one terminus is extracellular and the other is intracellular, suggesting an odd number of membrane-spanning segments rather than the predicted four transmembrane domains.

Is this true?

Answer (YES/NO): NO